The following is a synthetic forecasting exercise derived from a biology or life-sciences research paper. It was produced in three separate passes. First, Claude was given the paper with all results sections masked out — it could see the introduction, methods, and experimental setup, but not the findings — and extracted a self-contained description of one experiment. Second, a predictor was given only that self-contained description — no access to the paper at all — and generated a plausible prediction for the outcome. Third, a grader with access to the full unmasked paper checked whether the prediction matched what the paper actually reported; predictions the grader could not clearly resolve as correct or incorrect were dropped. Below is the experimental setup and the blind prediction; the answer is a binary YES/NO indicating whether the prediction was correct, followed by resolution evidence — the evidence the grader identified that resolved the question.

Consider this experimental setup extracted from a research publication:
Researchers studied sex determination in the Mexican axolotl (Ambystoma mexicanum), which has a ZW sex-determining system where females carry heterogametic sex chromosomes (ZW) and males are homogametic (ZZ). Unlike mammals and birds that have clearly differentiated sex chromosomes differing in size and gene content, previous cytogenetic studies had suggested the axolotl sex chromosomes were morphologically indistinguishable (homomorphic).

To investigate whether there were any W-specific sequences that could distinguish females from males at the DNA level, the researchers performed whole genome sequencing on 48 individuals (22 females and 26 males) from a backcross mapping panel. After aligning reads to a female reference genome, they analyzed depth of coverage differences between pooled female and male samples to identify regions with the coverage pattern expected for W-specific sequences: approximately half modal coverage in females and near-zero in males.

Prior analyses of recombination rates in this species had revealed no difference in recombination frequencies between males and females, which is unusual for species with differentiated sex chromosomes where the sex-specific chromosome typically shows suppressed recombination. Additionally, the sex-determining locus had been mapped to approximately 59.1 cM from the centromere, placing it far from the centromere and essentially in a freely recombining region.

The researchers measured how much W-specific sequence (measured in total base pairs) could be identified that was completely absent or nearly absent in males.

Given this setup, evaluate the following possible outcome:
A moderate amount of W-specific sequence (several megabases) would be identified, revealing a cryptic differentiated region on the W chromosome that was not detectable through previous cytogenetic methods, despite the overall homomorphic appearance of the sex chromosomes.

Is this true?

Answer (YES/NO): NO